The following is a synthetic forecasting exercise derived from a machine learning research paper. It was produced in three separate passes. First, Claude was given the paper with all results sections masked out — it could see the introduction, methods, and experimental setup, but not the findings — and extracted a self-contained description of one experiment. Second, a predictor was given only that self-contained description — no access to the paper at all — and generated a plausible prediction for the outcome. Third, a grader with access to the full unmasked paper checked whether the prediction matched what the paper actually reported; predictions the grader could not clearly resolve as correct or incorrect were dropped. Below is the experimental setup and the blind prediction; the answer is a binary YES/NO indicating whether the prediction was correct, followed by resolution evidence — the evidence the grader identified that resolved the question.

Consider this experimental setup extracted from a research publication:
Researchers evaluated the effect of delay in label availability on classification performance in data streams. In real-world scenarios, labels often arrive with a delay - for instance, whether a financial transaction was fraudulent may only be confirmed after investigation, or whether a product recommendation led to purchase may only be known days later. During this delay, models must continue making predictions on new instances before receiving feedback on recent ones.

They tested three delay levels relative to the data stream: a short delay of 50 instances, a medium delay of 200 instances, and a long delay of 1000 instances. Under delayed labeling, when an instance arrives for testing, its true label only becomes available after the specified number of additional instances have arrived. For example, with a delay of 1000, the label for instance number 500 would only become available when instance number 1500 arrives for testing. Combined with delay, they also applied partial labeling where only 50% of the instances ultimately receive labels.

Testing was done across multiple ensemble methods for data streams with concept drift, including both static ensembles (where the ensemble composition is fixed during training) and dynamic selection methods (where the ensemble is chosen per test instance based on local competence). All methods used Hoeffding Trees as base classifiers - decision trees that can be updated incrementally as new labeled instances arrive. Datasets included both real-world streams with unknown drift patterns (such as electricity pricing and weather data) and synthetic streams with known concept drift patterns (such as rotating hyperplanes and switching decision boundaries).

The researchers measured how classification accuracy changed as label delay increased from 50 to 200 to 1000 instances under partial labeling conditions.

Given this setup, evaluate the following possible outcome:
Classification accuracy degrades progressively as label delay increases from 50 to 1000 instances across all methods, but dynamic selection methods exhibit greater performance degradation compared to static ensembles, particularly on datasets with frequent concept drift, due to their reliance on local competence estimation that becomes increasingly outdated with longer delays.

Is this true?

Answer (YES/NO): NO